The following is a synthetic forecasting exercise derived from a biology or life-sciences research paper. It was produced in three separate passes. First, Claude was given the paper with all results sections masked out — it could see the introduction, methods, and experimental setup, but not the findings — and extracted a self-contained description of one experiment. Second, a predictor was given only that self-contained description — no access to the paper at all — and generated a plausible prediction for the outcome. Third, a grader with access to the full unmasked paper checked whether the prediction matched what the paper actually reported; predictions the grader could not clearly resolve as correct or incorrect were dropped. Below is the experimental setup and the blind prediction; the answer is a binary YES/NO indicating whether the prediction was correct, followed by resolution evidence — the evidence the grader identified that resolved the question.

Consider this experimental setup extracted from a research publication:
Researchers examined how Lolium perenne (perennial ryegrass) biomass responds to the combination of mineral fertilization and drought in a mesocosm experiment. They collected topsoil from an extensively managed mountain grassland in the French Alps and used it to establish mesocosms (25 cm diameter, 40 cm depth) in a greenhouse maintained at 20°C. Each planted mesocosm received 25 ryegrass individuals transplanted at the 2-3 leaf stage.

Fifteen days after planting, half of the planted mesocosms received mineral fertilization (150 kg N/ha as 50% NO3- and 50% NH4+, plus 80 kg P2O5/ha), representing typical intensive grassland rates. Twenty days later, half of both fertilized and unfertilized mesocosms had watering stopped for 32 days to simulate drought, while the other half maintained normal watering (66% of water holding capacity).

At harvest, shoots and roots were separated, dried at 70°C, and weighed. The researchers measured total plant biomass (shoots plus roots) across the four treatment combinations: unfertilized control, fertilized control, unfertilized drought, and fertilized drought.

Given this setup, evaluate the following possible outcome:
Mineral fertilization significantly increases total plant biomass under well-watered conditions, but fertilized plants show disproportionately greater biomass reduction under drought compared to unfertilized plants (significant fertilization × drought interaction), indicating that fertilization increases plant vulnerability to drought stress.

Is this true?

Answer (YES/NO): NO